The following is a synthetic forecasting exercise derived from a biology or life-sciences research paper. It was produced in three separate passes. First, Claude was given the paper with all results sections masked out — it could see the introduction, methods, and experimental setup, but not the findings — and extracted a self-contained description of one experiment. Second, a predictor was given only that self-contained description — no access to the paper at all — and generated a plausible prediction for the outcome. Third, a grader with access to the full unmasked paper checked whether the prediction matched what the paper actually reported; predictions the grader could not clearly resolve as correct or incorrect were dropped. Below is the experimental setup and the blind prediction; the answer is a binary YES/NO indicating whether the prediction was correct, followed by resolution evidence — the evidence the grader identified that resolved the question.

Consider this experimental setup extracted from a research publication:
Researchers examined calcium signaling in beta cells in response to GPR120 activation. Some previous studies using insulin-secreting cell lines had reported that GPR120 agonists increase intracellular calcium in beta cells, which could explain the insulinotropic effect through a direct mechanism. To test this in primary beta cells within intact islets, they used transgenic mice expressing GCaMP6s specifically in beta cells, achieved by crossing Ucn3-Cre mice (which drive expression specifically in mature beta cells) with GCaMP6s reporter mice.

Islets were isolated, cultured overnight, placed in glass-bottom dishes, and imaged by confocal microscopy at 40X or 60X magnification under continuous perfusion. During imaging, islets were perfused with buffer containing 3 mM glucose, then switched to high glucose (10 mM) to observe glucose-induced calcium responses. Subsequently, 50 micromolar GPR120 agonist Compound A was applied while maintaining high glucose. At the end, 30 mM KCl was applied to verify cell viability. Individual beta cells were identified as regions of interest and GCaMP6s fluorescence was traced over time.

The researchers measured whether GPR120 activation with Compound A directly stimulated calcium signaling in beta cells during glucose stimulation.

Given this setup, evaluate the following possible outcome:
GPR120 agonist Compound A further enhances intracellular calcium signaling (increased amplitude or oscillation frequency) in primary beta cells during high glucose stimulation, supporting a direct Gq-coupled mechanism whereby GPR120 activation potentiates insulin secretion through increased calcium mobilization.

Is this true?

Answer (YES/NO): NO